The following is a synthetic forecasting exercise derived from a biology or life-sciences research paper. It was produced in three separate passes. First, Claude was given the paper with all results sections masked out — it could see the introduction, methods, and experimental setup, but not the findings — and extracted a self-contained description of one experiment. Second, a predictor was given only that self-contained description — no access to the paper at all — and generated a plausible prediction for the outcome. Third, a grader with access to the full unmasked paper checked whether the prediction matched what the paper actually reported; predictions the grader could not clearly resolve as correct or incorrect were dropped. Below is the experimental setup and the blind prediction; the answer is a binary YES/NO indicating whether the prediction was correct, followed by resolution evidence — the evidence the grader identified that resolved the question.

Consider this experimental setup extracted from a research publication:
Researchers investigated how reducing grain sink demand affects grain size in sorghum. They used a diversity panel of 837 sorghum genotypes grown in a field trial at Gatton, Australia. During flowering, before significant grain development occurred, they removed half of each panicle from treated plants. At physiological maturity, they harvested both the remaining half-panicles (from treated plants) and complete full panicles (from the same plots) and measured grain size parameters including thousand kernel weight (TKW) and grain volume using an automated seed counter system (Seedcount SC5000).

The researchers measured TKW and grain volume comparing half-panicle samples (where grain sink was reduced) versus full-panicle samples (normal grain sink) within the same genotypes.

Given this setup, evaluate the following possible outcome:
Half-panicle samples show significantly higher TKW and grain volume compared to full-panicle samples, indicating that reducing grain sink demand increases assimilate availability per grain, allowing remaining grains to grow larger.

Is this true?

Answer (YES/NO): YES